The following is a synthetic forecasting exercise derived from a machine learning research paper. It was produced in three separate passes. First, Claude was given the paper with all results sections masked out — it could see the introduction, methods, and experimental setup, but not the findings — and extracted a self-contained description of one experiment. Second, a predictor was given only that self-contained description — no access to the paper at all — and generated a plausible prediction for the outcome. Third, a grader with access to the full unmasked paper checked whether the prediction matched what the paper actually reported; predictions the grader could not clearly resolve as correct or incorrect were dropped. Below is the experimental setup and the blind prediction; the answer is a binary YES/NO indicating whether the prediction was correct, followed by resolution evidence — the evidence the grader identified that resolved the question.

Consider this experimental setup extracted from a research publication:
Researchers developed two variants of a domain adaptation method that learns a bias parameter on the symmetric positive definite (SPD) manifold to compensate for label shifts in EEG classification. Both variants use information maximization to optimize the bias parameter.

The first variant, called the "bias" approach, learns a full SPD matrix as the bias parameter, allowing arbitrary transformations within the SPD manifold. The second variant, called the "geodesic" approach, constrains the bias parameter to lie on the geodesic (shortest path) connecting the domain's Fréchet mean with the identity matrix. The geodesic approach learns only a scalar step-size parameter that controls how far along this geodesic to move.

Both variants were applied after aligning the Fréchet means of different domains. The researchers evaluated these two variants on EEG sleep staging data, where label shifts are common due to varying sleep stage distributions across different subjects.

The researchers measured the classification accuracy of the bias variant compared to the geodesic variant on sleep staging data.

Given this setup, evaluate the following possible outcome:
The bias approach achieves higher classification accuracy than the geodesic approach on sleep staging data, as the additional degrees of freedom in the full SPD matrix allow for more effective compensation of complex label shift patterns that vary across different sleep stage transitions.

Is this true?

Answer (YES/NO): YES